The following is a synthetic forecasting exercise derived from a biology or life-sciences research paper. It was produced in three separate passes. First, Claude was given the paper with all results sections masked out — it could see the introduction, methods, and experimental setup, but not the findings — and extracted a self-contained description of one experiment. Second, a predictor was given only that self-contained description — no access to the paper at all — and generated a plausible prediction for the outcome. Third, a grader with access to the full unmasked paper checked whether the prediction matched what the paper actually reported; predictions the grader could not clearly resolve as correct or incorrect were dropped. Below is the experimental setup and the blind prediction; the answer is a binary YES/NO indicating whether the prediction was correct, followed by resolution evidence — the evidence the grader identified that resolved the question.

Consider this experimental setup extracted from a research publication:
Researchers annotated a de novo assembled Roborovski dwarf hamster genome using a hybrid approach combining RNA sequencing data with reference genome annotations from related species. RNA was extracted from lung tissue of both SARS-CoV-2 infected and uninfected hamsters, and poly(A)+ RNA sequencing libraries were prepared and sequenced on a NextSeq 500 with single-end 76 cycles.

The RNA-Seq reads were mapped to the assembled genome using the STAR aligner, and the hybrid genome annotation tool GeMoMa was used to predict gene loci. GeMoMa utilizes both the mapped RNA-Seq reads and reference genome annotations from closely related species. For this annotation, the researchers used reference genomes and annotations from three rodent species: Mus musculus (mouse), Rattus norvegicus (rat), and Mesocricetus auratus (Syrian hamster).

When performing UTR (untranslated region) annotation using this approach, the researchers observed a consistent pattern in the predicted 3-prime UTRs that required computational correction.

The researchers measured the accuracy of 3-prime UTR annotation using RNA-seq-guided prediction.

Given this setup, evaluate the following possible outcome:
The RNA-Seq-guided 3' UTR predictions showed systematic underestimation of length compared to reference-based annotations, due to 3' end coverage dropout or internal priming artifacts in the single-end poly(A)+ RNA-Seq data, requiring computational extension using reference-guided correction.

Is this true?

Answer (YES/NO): NO